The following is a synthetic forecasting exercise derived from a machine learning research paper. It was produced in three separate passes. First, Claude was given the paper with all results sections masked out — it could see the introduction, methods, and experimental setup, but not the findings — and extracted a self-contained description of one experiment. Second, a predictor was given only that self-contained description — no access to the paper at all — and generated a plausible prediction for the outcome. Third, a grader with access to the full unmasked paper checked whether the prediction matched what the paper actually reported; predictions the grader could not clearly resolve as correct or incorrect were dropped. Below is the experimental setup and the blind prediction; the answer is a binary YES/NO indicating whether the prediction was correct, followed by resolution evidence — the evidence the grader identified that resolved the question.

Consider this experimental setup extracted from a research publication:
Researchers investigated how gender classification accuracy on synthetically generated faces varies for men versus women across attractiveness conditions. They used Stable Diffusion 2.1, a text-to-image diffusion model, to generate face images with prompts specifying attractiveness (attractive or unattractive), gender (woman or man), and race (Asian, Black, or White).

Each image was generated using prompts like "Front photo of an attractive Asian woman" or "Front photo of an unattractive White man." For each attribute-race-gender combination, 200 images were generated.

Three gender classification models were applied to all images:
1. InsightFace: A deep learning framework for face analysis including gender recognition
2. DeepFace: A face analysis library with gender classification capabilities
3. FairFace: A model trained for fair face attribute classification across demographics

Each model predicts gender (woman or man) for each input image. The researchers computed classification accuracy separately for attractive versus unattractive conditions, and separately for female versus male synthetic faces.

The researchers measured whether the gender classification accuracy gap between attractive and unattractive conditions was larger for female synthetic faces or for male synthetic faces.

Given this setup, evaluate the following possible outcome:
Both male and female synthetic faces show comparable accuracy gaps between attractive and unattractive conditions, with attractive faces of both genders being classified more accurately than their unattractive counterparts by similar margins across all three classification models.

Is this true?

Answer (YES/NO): NO